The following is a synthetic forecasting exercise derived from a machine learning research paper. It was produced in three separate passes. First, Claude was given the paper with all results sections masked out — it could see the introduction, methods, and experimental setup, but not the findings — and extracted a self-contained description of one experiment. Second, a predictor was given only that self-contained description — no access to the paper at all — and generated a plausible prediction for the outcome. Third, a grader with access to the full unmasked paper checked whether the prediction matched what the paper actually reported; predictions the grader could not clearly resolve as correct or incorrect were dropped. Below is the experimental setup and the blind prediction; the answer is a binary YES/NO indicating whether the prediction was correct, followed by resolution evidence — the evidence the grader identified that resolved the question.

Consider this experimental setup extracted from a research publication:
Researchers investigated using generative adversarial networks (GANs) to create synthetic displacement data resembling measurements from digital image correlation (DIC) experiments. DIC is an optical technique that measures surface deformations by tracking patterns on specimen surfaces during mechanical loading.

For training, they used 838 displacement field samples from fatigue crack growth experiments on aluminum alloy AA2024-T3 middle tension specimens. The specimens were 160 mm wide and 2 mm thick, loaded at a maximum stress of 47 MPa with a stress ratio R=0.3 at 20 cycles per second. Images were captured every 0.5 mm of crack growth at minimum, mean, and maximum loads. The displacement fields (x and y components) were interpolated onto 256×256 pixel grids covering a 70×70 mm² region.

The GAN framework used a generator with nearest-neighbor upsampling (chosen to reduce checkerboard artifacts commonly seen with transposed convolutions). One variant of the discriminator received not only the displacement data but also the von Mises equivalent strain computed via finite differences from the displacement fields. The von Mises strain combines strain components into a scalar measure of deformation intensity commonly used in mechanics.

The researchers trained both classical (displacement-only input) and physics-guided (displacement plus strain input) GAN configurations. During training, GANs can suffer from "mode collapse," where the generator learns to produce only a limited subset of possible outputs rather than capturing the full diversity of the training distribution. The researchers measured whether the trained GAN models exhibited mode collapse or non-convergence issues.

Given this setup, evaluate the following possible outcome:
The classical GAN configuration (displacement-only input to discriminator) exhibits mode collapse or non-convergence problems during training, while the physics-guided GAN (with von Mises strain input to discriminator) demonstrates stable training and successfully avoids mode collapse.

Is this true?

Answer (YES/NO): NO